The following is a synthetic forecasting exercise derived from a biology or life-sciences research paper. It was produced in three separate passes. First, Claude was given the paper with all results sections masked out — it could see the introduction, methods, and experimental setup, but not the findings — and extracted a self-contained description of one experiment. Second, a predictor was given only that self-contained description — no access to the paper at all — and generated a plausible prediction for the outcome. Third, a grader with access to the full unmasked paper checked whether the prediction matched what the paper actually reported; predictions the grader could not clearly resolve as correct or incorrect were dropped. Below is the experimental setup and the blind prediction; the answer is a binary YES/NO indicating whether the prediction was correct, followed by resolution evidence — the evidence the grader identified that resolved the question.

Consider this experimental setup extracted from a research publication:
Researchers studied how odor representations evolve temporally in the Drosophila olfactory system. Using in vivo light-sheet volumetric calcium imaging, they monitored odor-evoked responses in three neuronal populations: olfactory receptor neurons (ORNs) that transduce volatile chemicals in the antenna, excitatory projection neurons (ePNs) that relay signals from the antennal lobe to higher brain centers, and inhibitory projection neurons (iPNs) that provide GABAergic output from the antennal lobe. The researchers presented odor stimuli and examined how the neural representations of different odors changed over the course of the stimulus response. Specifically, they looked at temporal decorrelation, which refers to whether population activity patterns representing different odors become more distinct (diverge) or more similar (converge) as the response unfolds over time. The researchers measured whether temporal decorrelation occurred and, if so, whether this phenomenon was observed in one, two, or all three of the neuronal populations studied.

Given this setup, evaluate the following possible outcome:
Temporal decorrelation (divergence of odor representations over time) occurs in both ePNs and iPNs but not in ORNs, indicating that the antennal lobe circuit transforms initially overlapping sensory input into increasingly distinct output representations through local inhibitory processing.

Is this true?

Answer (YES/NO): NO